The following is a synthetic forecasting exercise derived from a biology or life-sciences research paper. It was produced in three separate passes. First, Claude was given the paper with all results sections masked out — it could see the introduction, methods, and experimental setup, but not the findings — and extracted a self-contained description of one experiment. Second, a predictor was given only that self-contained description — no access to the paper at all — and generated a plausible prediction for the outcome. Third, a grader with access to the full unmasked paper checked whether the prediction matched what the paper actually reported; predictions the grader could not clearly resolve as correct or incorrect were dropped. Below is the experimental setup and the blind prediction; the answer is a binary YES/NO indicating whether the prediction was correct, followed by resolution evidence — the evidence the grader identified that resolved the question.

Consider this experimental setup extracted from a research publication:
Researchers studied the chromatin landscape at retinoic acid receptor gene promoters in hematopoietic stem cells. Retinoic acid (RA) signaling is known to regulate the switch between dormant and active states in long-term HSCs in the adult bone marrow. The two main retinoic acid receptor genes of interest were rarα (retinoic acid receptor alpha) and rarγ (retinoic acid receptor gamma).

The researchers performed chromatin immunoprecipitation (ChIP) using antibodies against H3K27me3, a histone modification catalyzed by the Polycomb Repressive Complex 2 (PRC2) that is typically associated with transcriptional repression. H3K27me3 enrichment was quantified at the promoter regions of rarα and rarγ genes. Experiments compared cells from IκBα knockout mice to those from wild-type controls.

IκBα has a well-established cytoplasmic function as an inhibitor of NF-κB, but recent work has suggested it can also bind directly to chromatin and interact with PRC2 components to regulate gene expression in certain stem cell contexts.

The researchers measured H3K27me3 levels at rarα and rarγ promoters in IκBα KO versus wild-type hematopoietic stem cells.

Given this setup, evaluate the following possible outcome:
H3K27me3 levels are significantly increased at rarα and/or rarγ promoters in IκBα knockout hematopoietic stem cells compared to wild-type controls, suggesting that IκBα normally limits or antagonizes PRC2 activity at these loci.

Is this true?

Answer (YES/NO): NO